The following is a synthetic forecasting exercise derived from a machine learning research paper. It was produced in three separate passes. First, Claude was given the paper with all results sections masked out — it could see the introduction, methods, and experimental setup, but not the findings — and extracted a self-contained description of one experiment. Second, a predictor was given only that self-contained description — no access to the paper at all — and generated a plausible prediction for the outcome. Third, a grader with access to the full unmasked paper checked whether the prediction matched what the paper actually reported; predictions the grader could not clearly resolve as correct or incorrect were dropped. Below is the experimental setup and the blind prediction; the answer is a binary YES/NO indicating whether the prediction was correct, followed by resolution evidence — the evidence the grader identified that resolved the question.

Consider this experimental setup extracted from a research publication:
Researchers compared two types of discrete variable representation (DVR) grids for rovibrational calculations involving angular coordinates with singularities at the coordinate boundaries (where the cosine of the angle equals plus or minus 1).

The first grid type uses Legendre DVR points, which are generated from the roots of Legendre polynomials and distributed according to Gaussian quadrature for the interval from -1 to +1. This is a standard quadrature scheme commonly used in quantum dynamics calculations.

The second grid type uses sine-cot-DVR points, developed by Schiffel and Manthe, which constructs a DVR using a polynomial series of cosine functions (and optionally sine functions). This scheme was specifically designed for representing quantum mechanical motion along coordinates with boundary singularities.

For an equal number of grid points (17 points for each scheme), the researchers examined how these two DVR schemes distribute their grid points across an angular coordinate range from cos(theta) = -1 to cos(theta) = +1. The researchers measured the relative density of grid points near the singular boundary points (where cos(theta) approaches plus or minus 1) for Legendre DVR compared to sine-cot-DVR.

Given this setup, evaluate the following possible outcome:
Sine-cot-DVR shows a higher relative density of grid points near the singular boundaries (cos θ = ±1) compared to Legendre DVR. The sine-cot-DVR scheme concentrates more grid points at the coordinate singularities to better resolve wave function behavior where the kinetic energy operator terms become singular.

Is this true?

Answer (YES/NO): YES